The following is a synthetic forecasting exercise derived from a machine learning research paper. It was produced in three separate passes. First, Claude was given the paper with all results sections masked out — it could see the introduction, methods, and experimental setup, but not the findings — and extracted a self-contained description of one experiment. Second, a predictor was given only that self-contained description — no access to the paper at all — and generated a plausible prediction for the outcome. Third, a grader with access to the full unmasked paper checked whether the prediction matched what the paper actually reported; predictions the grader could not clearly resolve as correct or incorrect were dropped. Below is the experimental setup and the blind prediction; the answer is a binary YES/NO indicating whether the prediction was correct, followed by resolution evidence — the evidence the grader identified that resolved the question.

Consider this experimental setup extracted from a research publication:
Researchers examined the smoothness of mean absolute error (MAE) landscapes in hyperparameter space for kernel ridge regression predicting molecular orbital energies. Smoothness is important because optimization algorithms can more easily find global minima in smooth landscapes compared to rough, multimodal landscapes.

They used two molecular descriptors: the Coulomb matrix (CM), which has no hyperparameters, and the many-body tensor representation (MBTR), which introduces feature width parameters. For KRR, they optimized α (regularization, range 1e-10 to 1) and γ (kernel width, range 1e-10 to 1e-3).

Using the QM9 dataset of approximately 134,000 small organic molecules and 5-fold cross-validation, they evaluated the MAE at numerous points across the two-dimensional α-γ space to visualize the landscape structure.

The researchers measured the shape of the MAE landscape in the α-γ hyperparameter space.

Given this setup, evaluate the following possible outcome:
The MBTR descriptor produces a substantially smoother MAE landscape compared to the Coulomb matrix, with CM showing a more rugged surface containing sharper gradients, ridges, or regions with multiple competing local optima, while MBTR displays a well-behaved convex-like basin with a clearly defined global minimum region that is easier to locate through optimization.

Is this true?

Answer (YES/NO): NO